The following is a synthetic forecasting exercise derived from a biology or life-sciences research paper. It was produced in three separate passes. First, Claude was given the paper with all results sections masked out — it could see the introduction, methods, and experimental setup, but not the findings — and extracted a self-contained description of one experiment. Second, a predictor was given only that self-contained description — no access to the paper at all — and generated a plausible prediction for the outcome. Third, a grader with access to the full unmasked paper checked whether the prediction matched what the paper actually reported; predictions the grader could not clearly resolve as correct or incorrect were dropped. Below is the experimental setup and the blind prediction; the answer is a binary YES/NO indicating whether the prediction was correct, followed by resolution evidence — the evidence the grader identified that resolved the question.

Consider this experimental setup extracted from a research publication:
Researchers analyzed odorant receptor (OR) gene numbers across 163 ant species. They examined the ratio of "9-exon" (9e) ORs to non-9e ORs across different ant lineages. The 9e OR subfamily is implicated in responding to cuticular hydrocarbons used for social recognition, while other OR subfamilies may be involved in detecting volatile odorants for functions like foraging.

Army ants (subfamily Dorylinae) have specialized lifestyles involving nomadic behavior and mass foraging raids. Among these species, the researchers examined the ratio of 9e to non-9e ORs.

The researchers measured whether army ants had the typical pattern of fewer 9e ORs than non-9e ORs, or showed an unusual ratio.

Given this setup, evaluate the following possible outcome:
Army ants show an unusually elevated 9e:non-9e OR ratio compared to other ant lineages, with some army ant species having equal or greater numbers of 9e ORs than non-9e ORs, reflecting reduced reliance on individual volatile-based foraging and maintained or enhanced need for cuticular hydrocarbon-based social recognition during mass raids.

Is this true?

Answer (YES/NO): YES